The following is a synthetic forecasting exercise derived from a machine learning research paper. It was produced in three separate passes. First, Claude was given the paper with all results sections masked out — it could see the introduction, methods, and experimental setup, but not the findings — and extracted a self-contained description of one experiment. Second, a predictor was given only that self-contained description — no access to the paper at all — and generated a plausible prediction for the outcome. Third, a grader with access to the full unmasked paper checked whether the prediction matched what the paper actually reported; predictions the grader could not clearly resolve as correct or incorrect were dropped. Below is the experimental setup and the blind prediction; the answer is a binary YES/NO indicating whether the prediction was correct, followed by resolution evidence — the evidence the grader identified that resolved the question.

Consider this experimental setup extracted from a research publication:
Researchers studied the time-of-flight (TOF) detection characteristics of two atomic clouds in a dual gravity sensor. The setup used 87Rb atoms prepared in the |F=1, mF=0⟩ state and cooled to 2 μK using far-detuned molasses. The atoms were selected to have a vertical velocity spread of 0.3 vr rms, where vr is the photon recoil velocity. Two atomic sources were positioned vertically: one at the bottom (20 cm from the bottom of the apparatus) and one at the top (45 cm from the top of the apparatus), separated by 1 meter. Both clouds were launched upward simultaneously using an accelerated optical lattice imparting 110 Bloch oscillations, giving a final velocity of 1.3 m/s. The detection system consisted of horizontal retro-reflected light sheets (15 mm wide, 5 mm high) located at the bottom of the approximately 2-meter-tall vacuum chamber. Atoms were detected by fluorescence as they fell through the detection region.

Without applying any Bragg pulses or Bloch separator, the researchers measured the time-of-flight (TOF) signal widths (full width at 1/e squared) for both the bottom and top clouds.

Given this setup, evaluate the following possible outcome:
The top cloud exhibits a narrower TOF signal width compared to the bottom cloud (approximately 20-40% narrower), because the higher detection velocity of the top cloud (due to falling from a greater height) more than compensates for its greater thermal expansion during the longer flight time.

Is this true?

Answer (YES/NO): YES